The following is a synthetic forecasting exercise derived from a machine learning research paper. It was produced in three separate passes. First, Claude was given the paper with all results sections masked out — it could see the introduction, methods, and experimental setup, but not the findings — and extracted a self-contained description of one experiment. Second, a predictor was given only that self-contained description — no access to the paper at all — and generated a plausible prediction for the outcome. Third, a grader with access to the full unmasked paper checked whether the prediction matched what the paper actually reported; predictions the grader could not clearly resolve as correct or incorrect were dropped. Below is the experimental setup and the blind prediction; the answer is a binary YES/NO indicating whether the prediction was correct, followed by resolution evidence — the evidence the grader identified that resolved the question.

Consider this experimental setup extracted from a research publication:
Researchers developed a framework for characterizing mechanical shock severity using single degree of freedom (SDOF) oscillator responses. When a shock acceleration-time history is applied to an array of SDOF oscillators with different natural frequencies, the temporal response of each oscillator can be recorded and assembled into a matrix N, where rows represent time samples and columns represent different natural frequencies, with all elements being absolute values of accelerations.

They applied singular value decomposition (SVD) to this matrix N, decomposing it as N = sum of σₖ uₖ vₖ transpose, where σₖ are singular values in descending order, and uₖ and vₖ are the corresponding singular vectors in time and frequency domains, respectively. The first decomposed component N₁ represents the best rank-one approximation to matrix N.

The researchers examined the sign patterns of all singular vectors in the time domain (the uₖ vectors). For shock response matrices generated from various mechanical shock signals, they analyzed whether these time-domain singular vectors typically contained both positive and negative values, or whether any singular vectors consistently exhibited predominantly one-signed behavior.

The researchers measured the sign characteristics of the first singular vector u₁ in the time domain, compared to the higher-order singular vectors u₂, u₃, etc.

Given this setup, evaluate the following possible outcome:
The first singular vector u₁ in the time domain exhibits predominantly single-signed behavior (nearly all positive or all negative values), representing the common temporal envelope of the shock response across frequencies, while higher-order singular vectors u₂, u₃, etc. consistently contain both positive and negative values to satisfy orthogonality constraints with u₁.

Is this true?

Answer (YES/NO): YES